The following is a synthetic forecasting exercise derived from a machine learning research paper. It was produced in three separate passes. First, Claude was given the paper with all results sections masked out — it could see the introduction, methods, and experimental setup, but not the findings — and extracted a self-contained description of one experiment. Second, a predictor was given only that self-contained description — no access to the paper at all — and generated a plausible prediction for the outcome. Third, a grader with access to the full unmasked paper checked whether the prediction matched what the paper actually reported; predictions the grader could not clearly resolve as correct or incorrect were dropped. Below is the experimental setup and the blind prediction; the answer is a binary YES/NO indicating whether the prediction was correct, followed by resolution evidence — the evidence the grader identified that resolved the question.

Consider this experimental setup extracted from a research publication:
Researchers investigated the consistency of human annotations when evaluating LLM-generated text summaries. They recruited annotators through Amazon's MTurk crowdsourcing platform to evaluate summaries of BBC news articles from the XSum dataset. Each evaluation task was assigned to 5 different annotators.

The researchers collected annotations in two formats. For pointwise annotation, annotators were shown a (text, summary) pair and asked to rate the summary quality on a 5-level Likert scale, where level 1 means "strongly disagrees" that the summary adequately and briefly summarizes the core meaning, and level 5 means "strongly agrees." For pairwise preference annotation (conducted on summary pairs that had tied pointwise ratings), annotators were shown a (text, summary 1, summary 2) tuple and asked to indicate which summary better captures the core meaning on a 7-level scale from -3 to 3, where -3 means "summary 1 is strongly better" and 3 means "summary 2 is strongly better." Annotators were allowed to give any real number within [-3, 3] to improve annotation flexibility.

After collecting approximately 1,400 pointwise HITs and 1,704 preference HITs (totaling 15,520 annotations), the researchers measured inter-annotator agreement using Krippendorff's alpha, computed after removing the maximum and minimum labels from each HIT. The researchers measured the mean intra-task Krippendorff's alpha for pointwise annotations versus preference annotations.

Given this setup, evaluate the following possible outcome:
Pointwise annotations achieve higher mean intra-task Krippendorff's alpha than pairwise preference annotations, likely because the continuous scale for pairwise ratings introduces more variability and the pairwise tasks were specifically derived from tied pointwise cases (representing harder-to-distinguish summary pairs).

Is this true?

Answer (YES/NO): YES